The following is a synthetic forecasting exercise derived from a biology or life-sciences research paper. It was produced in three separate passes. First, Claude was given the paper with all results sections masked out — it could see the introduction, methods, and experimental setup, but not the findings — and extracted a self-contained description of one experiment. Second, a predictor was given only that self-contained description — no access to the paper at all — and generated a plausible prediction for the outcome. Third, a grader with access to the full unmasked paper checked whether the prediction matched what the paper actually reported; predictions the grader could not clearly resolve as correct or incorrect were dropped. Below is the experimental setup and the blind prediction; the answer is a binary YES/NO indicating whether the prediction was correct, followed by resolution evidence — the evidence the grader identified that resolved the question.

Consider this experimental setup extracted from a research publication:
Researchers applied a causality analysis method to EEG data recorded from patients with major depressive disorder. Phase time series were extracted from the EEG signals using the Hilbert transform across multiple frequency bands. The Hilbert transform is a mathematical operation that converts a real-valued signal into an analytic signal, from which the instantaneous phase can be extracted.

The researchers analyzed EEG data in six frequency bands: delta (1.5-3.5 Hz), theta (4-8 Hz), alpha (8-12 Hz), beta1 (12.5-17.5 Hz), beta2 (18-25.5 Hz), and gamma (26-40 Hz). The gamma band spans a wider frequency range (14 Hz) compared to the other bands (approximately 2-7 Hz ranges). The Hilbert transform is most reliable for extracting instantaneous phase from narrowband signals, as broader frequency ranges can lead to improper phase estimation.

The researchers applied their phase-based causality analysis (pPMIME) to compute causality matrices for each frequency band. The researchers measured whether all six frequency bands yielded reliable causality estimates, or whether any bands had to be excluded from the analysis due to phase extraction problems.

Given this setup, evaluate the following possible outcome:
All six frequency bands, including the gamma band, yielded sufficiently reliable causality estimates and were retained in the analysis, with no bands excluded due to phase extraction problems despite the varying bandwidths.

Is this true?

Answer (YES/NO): NO